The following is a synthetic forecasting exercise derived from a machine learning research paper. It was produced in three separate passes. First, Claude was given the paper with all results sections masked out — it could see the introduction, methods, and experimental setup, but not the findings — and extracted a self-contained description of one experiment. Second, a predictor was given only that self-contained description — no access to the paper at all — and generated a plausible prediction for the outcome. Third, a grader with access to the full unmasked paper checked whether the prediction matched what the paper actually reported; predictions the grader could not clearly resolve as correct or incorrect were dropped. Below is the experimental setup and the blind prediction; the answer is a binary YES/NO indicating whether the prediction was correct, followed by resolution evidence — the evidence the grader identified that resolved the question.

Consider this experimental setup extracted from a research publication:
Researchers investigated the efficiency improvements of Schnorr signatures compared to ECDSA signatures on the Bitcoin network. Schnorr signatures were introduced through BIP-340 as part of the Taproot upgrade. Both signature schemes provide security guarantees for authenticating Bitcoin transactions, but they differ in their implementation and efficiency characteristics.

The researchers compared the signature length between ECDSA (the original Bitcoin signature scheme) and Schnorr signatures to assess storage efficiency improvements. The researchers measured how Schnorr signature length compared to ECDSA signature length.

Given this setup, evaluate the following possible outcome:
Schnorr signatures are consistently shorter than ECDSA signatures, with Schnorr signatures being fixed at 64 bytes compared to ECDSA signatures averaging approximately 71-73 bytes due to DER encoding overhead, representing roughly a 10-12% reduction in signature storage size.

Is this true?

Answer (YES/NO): NO